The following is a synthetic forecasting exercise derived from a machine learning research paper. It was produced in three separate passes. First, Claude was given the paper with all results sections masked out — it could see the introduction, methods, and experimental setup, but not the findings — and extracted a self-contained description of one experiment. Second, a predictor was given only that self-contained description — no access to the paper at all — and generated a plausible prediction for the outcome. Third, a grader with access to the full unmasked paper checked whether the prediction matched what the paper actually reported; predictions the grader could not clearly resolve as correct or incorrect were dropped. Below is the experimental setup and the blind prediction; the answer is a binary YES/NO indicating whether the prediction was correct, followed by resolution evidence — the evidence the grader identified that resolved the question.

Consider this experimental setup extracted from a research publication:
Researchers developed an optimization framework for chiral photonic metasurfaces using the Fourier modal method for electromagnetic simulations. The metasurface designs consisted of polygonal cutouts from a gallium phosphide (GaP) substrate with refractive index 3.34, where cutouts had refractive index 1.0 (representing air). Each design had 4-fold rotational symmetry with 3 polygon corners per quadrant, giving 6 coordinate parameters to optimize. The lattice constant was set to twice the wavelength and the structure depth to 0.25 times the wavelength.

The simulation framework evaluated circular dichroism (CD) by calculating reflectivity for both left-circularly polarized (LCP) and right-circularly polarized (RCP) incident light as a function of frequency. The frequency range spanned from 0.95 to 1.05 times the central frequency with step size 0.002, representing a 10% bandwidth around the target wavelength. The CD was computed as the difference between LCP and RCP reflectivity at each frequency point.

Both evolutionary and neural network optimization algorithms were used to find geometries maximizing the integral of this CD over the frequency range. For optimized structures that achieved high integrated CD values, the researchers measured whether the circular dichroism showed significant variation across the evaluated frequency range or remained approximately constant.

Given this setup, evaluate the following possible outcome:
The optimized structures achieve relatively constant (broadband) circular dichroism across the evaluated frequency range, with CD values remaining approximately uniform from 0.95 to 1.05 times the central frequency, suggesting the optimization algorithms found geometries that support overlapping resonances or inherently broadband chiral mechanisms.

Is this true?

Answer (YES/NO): NO